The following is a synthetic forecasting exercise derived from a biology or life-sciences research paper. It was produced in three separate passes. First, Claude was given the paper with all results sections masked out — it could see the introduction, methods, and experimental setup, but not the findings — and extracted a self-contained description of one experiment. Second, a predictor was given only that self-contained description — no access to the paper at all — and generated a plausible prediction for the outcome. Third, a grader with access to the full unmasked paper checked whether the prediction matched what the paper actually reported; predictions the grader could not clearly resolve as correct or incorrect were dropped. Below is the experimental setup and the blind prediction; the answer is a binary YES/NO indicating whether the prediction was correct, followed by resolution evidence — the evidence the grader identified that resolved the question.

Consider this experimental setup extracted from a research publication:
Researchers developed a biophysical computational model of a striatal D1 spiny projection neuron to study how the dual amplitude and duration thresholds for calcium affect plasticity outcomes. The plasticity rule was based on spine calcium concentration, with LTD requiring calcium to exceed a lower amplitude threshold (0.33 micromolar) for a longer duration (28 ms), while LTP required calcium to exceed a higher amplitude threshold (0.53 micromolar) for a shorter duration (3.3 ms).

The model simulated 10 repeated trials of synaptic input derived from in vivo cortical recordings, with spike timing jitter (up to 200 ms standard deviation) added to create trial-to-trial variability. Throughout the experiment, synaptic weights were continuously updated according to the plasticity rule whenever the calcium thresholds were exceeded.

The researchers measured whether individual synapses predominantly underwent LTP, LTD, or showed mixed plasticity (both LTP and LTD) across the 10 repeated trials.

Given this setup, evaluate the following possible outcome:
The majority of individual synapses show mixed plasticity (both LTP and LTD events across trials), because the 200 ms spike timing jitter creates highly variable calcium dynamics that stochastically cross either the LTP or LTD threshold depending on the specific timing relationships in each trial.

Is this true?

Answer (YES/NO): NO